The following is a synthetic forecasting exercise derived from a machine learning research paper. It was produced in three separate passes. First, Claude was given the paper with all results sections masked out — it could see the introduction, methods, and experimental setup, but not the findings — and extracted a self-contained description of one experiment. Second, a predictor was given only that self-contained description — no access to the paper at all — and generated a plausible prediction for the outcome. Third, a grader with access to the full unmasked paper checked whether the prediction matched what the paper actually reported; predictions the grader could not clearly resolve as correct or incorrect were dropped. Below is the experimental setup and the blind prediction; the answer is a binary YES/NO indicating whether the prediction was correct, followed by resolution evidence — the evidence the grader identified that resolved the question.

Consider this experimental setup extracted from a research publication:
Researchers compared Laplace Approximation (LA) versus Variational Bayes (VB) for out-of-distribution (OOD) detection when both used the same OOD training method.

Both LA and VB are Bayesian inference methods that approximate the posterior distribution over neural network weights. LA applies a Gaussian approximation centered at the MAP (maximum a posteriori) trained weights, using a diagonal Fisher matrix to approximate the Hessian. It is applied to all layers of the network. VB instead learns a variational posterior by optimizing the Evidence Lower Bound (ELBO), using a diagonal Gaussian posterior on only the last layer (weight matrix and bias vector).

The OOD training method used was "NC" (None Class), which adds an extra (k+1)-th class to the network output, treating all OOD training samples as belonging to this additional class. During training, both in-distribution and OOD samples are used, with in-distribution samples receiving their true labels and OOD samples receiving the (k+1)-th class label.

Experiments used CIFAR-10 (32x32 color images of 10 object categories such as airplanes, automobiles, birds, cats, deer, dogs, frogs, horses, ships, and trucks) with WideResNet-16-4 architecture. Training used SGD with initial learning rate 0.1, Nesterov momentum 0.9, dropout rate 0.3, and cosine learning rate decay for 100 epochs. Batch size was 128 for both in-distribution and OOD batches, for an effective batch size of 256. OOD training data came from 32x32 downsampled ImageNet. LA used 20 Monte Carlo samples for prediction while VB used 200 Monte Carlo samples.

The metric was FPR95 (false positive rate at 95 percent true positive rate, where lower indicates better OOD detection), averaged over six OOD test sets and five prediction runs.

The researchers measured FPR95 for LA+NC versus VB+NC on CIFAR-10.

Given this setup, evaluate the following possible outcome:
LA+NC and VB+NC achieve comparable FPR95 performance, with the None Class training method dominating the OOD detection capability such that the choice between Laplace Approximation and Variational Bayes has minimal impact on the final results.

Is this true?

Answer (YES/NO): NO